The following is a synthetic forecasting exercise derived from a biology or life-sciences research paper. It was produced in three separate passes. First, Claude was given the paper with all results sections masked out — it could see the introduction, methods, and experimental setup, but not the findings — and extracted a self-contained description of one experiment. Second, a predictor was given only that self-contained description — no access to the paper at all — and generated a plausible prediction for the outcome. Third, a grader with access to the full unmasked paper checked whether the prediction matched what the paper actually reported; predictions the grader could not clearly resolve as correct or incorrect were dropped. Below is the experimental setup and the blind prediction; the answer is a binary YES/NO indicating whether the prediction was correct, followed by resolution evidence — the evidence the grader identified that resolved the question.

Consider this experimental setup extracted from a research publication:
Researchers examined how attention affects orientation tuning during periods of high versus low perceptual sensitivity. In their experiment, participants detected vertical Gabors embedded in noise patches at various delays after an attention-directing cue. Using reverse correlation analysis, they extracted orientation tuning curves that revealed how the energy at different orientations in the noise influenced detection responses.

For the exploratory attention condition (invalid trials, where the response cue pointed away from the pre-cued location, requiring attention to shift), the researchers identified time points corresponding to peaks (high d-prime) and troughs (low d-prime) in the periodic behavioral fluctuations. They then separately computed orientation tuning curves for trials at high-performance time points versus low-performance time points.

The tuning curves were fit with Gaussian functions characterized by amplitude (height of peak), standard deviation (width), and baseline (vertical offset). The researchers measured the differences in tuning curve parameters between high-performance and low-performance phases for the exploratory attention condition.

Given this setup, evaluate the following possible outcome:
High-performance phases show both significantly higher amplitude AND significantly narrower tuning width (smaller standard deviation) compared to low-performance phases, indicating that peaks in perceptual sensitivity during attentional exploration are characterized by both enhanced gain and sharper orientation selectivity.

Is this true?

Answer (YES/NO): NO